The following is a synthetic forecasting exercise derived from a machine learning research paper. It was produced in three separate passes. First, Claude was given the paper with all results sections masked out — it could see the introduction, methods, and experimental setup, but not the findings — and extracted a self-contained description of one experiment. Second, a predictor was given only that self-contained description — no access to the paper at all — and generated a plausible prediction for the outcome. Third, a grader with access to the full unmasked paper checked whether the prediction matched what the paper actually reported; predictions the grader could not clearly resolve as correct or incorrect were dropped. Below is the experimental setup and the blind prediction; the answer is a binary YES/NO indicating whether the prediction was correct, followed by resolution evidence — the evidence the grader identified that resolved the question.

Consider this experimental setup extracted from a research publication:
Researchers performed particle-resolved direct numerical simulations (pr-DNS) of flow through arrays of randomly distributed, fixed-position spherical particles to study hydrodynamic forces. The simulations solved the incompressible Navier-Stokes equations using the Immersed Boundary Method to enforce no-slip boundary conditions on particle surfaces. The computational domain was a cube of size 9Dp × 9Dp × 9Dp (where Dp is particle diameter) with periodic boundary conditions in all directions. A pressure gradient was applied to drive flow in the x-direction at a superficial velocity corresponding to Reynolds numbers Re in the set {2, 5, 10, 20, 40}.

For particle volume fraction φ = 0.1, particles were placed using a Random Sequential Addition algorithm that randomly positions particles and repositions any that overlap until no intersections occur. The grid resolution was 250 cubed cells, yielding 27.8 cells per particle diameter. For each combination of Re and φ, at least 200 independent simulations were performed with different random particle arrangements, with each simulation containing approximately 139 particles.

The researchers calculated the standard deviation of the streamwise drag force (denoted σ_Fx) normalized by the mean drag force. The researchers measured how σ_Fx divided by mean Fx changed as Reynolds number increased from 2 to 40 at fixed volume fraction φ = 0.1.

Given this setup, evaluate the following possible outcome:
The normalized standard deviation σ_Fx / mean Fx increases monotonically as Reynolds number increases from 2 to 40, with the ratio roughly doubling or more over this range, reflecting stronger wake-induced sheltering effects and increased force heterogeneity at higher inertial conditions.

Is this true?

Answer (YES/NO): NO